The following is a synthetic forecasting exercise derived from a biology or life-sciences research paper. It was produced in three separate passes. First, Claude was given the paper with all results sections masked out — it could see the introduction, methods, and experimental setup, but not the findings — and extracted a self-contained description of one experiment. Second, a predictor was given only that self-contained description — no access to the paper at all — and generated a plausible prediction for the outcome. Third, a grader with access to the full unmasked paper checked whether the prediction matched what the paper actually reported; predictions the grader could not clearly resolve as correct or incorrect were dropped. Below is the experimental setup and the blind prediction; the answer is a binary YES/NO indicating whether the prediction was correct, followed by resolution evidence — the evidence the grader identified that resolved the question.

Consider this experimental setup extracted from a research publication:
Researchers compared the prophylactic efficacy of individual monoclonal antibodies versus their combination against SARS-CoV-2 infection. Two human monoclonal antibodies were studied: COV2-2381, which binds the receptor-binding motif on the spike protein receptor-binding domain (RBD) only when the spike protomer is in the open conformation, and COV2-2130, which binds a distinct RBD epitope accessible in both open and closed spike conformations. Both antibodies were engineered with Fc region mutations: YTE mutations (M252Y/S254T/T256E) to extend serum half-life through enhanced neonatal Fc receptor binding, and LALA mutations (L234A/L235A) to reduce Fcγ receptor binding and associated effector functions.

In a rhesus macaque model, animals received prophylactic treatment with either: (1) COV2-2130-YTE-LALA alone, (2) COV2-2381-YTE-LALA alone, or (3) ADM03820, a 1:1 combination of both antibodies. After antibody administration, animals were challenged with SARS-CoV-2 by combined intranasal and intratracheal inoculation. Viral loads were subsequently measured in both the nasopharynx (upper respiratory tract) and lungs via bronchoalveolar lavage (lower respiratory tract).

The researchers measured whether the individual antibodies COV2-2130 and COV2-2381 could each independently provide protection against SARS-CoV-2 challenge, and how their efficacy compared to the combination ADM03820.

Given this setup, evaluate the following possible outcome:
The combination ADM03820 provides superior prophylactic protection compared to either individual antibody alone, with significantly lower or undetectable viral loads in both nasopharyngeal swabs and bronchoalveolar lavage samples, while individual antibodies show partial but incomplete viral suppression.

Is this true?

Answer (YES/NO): NO